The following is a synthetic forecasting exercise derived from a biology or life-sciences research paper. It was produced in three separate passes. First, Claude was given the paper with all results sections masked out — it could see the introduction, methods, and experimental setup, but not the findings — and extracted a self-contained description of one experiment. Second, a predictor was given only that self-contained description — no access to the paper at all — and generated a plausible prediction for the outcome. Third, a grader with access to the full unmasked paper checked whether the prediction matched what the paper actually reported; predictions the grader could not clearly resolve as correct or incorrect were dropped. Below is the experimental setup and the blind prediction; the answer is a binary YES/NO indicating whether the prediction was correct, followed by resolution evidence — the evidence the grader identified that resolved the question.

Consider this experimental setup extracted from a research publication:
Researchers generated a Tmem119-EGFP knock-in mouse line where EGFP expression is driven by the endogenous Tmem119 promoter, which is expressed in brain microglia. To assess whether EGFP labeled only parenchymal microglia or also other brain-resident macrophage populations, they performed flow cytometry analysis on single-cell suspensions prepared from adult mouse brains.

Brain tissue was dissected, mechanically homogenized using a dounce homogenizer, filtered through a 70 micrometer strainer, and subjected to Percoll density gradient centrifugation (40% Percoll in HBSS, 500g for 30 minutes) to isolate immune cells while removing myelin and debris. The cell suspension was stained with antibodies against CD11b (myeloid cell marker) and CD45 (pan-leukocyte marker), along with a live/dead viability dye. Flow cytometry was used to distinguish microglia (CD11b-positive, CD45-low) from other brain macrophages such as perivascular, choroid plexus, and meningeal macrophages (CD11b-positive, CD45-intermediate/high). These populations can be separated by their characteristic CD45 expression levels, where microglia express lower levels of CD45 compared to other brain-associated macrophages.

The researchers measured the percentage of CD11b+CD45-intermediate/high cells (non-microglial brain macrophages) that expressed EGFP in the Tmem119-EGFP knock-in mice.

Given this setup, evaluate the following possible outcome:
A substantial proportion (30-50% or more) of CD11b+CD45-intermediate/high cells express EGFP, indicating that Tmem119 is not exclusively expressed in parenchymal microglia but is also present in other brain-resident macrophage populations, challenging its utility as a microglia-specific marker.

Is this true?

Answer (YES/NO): NO